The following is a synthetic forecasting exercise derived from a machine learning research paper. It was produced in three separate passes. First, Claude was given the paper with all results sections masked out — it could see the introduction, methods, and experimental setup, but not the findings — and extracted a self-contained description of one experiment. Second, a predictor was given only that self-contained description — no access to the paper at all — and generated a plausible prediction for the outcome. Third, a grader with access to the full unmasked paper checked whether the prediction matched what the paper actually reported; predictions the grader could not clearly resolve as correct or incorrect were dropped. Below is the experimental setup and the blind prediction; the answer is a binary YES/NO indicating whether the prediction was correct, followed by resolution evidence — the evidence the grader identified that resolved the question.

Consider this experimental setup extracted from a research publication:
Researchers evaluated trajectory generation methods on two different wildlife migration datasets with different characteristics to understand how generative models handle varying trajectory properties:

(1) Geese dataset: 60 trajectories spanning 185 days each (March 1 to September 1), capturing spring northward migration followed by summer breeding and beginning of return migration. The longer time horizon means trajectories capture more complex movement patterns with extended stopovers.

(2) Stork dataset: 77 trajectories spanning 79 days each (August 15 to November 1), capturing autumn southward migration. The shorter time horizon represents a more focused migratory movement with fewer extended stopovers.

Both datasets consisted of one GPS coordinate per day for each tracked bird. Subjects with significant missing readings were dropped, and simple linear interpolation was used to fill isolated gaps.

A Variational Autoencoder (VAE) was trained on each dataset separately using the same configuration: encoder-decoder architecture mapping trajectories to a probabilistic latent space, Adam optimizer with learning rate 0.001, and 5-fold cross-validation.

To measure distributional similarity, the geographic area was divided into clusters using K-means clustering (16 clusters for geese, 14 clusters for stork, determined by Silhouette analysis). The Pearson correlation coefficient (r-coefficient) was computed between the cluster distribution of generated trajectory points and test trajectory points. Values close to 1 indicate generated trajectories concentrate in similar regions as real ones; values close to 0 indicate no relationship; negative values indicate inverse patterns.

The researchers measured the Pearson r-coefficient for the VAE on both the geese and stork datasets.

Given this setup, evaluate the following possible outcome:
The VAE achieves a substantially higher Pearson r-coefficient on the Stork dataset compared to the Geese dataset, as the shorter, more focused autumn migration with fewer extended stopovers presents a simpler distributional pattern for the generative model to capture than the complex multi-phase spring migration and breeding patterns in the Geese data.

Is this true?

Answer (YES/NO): NO